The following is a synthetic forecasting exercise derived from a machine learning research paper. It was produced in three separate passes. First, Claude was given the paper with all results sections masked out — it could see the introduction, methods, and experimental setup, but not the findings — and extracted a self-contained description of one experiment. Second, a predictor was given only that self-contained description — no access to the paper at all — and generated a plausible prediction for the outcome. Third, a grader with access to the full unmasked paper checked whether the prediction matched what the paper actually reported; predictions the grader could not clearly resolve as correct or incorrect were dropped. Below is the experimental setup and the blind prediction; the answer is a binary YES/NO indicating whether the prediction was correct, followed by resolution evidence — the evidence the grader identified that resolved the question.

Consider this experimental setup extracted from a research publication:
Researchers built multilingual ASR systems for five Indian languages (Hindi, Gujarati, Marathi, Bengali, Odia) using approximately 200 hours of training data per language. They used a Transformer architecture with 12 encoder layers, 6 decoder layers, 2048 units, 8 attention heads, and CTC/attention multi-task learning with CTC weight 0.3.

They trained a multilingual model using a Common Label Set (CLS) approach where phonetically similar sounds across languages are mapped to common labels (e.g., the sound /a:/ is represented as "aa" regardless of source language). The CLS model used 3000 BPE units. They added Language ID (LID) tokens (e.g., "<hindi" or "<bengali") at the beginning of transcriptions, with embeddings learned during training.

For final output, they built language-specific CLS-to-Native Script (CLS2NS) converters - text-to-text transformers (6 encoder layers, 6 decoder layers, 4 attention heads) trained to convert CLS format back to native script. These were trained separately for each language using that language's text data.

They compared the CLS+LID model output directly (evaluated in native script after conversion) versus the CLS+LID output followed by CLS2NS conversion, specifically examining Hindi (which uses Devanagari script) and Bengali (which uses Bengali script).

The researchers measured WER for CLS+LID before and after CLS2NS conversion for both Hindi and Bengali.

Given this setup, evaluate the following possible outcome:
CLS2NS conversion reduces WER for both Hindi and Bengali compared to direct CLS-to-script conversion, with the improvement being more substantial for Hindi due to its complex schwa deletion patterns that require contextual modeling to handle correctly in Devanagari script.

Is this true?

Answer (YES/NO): NO